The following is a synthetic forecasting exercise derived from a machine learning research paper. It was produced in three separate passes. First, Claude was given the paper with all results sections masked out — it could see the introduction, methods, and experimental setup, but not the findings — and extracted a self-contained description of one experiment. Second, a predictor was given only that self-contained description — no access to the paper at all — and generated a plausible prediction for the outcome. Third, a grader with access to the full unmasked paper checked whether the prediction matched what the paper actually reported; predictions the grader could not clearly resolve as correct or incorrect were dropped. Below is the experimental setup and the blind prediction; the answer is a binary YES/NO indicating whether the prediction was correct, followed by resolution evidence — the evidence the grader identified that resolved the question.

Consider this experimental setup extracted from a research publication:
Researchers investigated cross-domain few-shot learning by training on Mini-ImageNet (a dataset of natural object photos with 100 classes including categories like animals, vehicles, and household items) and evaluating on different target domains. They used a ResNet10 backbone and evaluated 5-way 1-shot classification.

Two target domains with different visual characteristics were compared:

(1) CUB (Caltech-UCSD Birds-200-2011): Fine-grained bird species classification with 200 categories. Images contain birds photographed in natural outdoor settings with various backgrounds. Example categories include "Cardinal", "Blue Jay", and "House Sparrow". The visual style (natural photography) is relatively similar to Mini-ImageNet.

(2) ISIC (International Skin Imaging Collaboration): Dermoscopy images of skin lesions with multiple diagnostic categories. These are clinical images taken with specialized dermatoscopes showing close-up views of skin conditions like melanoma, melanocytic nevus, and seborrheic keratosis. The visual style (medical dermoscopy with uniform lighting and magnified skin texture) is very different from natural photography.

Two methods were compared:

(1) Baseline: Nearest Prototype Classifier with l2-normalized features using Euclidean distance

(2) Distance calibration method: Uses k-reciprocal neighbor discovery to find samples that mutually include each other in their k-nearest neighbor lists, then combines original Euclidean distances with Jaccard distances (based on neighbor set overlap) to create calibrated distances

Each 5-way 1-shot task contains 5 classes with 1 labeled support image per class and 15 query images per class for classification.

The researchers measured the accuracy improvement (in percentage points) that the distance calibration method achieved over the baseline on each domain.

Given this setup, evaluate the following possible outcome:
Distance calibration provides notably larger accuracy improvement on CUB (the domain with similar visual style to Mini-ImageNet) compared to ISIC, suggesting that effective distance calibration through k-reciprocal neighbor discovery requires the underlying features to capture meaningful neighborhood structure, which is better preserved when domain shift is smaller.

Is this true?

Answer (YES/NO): YES